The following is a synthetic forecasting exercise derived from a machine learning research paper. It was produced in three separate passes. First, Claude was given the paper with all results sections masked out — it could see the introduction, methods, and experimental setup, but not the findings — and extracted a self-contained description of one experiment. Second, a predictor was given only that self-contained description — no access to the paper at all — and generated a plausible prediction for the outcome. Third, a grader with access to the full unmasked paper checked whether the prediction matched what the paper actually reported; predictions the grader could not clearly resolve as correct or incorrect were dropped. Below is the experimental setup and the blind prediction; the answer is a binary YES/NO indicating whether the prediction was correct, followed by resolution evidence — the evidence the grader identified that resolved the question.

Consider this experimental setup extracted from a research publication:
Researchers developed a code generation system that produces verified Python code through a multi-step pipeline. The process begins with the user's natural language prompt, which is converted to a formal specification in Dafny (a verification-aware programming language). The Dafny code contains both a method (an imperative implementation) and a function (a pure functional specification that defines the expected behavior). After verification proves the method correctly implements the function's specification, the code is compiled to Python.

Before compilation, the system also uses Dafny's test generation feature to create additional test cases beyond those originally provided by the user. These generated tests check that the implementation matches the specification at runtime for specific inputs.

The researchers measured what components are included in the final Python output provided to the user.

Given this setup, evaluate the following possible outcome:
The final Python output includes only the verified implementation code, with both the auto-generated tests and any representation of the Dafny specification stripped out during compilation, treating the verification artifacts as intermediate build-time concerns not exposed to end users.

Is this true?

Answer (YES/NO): NO